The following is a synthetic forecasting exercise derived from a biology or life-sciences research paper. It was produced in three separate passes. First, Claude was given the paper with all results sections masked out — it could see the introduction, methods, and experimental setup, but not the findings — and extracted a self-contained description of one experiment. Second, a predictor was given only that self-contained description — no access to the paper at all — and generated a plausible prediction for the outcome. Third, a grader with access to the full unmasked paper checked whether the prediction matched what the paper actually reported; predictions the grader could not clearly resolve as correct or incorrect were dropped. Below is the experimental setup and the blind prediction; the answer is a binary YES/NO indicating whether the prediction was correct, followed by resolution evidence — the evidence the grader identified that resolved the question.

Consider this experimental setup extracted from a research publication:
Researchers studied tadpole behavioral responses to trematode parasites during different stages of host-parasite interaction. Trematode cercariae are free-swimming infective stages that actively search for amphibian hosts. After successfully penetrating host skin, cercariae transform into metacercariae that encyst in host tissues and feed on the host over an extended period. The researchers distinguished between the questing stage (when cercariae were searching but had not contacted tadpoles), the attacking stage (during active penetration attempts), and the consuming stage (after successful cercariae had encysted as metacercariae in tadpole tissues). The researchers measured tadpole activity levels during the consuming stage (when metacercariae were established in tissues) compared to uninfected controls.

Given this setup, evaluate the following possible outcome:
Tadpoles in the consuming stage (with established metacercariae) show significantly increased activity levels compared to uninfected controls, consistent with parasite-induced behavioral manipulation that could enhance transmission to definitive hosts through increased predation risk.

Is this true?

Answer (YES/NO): NO